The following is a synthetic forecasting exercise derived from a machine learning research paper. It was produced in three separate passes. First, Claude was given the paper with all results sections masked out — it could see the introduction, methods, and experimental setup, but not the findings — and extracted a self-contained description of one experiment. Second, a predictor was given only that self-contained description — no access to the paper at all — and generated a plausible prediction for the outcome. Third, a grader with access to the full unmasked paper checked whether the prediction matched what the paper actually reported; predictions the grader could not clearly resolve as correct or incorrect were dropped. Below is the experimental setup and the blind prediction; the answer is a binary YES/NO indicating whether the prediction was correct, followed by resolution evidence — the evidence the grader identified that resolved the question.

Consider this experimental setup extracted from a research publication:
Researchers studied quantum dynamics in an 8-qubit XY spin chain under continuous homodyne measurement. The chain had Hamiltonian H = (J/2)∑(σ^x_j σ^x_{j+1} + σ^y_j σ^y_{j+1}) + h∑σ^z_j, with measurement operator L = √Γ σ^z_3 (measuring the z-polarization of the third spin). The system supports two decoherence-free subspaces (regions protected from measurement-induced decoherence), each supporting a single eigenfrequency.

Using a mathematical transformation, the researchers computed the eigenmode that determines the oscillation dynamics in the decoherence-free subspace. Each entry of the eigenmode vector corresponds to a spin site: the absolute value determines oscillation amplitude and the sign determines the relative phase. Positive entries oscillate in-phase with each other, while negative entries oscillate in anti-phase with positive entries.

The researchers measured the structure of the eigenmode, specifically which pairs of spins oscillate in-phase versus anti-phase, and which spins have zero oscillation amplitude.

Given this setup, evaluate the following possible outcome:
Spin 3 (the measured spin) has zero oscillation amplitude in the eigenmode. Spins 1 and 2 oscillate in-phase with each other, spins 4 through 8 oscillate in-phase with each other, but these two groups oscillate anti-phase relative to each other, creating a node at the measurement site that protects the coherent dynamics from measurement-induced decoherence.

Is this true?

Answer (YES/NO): NO